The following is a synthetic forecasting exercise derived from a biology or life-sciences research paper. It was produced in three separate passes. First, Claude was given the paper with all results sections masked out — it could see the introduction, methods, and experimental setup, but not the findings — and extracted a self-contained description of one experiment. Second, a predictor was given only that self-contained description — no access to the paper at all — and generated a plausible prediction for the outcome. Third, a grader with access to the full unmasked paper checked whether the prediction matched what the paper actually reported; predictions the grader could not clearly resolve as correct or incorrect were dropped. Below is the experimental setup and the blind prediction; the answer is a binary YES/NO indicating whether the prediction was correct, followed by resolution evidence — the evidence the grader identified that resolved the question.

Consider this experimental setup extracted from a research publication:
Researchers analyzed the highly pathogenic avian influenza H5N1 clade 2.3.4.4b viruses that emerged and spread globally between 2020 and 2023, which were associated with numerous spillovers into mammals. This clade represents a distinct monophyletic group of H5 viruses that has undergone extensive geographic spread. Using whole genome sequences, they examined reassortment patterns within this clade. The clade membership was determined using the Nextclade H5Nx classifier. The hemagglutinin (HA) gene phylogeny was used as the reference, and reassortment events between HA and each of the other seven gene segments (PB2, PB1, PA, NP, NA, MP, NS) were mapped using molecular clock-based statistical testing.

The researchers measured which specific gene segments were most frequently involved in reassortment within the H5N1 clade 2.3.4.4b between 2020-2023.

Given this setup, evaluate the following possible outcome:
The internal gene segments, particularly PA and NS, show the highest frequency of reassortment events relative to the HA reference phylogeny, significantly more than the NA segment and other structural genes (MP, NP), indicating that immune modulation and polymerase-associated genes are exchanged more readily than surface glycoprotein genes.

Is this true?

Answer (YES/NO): NO